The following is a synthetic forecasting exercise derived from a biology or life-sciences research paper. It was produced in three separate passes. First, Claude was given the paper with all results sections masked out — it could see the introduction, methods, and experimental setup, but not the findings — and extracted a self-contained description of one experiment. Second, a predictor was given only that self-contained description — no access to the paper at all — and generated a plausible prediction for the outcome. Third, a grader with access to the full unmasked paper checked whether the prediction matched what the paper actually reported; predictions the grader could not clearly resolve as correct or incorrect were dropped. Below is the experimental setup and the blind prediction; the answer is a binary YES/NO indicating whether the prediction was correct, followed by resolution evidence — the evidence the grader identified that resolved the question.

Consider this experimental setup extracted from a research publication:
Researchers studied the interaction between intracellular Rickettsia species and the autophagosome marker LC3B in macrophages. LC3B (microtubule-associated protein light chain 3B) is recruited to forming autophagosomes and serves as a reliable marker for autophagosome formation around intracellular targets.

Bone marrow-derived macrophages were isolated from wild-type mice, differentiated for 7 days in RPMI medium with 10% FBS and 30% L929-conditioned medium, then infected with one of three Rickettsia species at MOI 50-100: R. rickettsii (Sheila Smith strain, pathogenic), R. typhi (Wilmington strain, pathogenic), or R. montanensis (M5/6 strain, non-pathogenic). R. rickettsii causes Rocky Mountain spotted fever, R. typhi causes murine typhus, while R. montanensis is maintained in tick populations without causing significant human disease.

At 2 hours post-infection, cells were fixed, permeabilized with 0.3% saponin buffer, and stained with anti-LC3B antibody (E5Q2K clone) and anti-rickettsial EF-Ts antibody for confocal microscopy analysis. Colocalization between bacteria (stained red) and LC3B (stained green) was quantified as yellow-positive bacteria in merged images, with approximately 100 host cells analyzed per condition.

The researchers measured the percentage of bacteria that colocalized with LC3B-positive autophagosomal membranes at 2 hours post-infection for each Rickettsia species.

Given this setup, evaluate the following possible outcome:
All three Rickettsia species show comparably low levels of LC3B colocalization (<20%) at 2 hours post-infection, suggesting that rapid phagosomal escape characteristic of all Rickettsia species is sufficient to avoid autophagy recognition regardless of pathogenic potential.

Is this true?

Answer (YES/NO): NO